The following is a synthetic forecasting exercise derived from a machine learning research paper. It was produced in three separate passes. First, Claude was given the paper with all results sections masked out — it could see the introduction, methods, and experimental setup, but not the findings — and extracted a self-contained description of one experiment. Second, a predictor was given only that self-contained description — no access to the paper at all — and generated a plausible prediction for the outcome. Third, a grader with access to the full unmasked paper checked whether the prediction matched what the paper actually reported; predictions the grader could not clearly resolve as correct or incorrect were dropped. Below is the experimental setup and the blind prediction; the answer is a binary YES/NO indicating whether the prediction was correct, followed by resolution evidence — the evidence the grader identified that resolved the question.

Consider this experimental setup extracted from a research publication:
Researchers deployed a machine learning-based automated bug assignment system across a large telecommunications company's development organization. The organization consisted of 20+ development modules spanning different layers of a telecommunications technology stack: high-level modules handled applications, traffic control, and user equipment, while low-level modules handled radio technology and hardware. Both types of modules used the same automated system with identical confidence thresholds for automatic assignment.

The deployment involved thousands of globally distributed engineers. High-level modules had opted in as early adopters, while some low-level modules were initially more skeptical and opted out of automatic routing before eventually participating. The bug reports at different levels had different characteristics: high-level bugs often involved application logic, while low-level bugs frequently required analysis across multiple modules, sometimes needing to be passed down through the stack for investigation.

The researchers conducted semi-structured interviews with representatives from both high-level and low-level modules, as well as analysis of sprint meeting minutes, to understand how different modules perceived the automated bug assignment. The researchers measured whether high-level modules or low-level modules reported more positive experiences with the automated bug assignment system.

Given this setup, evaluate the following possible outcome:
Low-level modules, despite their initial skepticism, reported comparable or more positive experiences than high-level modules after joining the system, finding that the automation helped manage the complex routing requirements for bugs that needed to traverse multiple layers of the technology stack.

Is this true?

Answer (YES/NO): NO